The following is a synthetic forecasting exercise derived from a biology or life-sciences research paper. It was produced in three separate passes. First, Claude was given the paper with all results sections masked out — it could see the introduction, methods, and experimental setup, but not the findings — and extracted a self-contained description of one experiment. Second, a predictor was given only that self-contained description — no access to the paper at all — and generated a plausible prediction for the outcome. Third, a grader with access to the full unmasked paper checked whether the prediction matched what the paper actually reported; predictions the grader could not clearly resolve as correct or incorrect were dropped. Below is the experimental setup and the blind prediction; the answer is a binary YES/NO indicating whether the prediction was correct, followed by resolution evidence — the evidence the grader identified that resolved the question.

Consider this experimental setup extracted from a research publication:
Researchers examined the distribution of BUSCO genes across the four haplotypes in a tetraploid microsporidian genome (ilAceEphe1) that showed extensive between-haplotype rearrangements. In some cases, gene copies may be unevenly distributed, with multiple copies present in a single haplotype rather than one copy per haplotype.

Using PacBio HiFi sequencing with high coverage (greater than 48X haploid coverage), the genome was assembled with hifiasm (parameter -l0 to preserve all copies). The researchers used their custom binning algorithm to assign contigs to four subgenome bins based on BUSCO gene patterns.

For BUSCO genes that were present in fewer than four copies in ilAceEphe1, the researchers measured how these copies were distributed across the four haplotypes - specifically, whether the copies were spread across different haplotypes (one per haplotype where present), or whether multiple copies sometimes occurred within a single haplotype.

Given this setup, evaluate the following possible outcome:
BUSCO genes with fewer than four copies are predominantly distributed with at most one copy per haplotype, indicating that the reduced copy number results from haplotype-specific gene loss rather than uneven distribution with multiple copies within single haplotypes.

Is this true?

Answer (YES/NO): NO